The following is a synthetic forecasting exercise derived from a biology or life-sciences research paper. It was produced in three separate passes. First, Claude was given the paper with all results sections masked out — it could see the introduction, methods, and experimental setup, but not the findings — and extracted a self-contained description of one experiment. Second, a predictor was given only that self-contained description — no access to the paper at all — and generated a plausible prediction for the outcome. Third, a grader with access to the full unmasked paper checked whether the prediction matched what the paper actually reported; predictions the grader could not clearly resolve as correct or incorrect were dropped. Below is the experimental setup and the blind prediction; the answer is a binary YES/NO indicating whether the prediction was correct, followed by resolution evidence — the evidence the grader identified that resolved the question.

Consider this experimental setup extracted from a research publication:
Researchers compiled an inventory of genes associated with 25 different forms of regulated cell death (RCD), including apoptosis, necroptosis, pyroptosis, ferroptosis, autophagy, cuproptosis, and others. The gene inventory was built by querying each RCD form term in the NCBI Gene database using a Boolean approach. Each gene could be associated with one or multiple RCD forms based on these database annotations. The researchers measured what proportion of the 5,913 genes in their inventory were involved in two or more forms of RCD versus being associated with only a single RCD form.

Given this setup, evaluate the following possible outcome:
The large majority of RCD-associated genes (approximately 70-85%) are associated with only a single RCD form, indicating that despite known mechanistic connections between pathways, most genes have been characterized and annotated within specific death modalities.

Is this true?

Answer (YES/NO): NO